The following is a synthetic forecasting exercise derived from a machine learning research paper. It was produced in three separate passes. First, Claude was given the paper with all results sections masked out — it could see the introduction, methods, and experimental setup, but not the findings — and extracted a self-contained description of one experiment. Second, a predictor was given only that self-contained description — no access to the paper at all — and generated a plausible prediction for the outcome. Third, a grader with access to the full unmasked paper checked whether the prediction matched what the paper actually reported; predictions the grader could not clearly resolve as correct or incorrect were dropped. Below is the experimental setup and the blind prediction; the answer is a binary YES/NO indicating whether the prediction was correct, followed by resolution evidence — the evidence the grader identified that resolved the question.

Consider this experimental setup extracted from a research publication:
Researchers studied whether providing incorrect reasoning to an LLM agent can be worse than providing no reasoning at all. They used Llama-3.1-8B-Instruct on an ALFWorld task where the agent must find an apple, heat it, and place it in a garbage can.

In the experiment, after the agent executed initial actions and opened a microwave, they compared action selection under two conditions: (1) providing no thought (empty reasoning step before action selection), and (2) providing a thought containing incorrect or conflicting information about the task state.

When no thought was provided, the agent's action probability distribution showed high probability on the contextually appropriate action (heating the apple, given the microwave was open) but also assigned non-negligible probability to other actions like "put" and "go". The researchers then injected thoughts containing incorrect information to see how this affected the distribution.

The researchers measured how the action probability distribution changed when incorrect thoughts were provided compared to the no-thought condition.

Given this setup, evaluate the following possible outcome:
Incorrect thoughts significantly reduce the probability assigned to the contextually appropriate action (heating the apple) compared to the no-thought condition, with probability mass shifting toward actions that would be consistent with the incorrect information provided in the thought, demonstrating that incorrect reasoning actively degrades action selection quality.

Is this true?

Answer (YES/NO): YES